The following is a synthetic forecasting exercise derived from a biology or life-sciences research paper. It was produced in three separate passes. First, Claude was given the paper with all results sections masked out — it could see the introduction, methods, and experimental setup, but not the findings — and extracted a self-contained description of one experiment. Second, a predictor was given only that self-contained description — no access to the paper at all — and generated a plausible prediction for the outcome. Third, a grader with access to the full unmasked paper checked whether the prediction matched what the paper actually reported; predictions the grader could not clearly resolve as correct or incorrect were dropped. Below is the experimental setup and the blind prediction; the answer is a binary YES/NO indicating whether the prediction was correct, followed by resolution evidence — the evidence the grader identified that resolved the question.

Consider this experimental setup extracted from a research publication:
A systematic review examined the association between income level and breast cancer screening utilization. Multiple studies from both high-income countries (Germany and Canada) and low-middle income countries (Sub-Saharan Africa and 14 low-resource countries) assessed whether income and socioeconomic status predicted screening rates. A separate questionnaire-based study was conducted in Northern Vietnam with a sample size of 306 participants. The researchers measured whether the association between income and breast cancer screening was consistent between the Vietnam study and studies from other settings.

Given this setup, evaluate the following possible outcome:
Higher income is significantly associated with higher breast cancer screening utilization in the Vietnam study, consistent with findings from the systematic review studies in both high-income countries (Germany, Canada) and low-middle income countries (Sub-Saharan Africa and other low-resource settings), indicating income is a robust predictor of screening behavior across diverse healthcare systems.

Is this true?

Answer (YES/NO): NO